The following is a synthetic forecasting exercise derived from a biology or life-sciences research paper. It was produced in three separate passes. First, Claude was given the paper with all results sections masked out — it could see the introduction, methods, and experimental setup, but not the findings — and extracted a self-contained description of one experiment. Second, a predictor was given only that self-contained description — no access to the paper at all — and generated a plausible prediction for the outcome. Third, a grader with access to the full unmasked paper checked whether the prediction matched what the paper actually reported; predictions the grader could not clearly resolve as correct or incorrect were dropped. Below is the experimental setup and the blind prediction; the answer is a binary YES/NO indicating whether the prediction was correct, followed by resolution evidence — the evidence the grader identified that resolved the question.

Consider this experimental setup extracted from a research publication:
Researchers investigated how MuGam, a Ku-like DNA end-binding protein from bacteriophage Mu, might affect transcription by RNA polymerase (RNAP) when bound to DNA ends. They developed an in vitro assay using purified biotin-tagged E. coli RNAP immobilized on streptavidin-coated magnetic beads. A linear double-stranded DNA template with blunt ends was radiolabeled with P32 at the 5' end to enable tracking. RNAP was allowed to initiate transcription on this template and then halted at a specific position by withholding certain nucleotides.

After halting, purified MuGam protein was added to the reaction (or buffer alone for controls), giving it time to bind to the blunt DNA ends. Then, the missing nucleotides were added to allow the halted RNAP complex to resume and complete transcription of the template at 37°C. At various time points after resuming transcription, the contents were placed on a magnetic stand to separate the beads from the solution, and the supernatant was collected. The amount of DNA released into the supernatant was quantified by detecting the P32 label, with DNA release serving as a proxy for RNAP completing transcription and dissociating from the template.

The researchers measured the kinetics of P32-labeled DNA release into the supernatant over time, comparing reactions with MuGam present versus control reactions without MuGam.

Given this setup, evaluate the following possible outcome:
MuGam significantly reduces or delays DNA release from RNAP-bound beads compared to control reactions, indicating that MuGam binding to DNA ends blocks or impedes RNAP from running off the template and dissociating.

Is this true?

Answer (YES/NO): YES